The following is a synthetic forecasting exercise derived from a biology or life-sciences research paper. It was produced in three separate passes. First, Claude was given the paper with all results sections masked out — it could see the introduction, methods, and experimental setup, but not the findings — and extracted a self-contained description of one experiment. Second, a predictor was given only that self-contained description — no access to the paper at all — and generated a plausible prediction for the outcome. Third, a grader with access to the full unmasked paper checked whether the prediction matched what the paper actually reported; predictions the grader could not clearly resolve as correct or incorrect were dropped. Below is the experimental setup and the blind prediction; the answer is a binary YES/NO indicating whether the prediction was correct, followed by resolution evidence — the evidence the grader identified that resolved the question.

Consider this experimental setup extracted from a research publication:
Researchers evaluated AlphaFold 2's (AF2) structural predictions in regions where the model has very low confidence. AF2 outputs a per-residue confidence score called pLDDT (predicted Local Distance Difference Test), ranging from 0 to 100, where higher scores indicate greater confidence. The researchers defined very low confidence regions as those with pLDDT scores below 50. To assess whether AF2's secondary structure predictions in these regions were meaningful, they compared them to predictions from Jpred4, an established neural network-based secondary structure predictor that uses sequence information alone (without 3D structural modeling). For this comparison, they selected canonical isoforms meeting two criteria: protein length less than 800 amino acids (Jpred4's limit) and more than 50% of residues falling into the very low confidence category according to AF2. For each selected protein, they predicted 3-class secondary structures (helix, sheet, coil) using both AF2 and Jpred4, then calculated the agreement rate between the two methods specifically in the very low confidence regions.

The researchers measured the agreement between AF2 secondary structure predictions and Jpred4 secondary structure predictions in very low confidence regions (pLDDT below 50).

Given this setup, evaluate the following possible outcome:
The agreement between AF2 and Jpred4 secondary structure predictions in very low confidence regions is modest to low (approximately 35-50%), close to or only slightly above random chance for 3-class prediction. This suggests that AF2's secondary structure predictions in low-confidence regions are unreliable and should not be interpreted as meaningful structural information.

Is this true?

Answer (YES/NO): NO